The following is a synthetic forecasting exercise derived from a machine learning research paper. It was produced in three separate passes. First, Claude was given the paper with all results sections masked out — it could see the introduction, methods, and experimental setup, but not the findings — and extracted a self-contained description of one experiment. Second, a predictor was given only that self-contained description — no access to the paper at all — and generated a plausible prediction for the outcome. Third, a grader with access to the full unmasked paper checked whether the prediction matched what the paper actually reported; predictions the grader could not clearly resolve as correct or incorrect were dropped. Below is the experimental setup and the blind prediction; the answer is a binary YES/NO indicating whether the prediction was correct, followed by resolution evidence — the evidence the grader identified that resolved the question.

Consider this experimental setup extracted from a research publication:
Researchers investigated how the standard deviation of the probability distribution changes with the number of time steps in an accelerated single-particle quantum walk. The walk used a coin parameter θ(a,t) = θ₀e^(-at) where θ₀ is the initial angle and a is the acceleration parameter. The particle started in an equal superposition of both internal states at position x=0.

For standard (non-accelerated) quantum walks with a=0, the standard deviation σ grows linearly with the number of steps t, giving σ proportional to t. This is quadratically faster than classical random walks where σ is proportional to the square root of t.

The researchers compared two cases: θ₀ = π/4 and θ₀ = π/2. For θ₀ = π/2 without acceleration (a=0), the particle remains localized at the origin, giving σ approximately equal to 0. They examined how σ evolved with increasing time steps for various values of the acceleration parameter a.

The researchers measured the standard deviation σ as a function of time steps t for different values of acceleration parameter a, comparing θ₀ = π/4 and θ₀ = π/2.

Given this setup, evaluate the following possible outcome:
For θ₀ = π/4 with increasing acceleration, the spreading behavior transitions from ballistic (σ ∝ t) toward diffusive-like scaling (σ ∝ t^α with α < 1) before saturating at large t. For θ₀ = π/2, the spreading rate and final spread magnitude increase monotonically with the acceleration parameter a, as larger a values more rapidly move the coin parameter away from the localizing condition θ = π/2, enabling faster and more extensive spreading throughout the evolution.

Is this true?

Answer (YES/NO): NO